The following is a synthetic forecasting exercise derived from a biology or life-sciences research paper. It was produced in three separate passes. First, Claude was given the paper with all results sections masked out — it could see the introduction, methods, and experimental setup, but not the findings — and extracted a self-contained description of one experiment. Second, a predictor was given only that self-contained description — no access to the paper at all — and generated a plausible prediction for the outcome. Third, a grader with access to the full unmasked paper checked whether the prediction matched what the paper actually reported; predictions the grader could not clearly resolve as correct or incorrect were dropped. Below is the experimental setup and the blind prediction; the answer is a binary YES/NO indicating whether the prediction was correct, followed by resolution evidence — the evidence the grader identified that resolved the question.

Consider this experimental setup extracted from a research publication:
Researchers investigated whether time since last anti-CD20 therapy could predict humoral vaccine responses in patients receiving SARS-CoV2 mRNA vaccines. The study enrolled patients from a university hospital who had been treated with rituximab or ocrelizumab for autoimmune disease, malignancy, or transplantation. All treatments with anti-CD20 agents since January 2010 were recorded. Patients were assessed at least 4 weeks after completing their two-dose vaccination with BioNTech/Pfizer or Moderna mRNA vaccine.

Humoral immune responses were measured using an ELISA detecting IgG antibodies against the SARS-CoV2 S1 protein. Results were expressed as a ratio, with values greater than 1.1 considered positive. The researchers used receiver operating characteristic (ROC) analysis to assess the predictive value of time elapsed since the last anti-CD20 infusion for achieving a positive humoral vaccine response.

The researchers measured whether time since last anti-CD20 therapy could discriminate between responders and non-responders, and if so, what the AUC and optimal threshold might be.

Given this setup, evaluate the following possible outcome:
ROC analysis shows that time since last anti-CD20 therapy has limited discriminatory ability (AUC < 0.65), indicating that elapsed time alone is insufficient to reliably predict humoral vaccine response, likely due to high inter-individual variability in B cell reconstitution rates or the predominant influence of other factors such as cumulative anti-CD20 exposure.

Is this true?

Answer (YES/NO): YES